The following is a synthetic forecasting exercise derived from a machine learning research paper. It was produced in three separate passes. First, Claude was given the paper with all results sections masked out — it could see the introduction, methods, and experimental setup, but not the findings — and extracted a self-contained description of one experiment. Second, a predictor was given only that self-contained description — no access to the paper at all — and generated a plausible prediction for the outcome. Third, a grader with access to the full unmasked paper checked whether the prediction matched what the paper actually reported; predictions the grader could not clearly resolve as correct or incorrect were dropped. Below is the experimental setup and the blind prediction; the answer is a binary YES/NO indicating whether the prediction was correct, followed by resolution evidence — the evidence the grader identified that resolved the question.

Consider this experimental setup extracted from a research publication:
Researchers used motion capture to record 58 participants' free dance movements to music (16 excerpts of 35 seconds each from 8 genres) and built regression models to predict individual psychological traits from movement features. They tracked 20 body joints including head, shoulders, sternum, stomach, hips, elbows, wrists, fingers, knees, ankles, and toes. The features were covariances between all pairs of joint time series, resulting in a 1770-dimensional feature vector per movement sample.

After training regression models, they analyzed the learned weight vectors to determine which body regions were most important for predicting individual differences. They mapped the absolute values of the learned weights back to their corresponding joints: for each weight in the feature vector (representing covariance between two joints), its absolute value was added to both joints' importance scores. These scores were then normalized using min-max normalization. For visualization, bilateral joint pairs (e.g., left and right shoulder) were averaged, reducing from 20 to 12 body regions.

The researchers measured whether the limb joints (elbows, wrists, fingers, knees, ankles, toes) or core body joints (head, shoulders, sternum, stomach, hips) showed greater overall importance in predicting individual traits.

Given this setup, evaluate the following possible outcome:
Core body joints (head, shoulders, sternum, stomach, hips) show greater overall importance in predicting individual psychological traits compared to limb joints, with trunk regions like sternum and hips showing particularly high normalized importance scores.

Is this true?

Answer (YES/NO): NO